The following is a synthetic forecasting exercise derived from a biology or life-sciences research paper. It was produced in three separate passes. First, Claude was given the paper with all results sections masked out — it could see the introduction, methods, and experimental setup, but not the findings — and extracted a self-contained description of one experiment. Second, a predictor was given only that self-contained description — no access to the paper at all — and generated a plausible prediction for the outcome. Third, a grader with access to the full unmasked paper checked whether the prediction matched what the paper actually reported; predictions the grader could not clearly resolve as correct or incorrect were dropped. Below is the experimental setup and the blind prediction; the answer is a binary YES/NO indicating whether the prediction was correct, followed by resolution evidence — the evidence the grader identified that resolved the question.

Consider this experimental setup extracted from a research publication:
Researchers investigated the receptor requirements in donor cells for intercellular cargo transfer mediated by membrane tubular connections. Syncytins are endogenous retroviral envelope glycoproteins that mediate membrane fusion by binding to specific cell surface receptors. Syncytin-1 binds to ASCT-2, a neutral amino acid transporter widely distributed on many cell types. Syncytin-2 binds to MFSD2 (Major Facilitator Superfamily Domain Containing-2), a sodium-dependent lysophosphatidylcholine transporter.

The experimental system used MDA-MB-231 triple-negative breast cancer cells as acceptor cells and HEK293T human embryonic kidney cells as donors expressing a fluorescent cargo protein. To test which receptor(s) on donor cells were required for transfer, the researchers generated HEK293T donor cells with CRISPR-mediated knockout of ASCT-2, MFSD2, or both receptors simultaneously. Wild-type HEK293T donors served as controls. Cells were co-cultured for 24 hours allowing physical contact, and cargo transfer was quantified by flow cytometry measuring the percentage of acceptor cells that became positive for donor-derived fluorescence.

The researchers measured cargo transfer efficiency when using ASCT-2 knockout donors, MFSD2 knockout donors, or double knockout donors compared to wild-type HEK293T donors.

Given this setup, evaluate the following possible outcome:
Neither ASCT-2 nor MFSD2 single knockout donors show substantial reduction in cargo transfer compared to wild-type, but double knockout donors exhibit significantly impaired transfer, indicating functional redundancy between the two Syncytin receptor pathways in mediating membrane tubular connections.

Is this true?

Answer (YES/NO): NO